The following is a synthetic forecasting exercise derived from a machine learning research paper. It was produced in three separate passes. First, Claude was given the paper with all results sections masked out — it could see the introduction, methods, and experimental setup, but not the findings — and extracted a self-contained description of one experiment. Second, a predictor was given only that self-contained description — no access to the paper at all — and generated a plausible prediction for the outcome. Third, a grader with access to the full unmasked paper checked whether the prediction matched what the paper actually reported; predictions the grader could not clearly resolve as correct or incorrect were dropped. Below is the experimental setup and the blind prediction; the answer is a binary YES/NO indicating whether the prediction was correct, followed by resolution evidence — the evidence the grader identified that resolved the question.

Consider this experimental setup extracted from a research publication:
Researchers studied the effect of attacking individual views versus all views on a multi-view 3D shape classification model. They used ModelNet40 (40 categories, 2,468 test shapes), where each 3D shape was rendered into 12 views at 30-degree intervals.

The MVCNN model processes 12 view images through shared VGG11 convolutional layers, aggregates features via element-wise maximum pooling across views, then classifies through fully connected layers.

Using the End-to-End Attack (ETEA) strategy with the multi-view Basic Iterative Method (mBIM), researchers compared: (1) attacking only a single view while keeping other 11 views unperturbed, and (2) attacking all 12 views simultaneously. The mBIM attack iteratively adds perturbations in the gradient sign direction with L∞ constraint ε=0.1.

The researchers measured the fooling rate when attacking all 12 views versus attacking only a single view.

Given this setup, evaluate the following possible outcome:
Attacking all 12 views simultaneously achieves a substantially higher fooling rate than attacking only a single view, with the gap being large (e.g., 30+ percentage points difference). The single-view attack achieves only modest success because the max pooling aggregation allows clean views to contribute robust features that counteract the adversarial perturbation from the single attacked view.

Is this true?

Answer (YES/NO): YES